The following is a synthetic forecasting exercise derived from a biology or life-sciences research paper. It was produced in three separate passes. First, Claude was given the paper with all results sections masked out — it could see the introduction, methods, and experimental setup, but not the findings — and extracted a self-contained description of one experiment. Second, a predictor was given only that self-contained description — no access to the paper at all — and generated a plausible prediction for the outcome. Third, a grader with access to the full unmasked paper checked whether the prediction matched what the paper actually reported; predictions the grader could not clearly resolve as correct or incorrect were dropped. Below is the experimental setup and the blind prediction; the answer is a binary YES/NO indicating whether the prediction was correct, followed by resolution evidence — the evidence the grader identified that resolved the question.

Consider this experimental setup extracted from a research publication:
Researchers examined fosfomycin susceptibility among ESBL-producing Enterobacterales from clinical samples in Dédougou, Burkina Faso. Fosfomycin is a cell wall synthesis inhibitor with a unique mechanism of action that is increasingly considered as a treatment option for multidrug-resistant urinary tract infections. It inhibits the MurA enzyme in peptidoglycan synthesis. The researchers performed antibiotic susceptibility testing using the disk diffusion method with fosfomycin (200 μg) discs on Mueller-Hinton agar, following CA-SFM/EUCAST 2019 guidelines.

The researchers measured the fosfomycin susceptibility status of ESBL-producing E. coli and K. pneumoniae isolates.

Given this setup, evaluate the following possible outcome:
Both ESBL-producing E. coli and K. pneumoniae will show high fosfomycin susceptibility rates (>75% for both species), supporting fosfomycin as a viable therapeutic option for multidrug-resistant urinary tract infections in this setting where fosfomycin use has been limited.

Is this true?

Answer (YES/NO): NO